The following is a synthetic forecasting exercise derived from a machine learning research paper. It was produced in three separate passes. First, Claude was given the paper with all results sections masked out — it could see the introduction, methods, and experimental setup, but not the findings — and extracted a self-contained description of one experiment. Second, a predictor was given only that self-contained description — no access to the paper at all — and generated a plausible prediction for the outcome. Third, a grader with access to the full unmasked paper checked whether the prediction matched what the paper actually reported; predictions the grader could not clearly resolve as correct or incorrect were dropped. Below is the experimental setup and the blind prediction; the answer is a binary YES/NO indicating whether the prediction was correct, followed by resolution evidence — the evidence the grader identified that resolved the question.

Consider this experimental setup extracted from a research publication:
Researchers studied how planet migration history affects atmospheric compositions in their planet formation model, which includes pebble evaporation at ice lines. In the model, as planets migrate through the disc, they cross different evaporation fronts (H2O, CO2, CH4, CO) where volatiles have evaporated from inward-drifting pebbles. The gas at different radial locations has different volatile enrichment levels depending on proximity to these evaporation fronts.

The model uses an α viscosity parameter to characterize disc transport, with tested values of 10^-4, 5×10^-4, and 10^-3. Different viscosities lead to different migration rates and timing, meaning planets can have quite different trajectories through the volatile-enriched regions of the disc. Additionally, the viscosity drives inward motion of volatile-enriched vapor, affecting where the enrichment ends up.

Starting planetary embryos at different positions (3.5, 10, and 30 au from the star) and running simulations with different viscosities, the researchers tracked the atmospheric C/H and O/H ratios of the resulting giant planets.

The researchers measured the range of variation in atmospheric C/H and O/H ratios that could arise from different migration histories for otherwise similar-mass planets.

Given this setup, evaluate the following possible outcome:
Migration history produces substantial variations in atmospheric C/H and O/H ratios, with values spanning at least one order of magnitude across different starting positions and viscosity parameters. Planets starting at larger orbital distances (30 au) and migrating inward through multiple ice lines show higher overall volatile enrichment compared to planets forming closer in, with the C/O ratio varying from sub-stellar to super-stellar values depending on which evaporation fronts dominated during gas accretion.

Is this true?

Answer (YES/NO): NO